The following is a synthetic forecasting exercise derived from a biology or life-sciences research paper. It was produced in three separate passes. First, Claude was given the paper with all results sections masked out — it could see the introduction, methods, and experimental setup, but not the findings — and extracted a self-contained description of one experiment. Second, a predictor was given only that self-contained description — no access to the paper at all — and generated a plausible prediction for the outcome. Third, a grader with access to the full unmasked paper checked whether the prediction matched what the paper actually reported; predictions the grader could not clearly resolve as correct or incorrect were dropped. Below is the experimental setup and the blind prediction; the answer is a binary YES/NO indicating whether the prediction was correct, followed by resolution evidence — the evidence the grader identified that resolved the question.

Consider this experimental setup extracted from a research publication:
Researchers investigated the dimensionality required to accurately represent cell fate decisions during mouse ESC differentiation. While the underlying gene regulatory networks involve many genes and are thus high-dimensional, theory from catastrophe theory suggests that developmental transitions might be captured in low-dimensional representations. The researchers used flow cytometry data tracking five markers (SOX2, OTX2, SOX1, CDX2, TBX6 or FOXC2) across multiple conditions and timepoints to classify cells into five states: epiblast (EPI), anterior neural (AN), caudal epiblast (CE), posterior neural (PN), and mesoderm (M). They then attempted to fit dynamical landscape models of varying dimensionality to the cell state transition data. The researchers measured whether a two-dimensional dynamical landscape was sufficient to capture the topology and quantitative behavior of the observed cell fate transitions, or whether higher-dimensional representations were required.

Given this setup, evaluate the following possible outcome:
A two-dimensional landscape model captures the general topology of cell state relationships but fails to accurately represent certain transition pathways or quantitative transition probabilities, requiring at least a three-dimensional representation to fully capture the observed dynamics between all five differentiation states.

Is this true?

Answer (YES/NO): NO